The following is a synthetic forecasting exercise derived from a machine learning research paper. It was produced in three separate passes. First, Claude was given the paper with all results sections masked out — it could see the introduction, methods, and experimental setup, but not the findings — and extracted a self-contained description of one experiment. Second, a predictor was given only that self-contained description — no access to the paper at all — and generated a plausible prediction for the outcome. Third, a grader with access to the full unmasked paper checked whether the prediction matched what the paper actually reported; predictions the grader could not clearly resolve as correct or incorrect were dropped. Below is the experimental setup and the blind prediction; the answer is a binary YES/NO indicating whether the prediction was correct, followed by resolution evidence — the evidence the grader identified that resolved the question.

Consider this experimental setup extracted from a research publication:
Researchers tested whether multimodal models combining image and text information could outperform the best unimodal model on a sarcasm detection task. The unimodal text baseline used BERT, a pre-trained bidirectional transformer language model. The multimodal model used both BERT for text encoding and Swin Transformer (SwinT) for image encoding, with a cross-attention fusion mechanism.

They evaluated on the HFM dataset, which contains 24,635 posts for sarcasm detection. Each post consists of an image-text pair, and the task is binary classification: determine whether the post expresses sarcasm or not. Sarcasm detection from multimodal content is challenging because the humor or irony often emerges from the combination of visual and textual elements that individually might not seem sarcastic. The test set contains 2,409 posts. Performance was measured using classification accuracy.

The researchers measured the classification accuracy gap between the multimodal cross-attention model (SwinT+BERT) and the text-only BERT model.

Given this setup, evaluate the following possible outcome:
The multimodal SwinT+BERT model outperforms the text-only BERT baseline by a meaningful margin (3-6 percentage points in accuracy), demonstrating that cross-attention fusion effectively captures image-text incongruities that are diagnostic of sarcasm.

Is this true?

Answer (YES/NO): NO